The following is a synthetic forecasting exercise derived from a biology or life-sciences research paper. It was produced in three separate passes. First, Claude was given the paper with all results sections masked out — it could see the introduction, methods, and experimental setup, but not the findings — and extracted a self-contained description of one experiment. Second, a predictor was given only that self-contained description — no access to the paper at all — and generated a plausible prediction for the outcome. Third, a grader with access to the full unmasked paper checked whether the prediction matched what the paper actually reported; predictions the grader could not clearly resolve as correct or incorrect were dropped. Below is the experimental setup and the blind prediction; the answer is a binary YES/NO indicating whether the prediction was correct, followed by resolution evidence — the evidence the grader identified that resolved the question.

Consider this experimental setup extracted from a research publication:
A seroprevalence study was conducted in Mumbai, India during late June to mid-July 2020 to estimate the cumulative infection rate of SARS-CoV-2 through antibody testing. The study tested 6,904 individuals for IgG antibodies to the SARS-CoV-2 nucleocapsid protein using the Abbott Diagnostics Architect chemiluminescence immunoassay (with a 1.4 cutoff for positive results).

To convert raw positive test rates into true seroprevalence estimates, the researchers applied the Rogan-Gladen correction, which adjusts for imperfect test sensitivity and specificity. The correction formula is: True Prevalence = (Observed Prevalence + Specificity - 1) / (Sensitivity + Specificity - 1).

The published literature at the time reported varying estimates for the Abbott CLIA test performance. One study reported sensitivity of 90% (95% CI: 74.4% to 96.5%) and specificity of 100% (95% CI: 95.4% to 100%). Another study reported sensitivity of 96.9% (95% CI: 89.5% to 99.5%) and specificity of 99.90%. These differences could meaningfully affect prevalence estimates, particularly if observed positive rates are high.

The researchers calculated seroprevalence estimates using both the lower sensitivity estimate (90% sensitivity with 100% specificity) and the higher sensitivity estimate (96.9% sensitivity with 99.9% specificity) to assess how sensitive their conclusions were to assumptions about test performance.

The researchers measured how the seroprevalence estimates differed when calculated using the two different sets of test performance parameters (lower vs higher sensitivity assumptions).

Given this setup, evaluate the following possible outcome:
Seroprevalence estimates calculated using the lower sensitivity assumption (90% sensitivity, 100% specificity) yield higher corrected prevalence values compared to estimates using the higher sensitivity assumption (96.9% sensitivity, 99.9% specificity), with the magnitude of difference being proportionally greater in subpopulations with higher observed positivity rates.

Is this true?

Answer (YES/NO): YES